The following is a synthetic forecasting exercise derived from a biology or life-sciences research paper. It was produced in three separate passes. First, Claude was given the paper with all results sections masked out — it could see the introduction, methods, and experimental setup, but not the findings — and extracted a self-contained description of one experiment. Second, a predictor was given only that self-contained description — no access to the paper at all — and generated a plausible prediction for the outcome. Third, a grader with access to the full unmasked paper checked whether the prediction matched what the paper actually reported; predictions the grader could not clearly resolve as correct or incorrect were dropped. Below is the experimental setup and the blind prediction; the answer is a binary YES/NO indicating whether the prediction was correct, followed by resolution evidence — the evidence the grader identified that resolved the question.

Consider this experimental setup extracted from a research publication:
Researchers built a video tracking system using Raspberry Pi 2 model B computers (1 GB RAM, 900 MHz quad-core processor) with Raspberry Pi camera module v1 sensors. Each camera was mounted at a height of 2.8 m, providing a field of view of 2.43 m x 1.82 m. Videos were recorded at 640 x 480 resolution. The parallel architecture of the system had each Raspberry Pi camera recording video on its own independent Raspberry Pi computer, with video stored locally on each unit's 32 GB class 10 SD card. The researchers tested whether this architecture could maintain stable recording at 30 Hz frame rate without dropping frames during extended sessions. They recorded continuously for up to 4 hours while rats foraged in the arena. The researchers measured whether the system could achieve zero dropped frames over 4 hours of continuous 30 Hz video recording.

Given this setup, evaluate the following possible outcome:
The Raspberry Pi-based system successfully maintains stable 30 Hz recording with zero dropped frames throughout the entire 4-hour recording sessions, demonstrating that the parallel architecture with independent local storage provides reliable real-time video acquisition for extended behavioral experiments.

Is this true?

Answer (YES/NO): YES